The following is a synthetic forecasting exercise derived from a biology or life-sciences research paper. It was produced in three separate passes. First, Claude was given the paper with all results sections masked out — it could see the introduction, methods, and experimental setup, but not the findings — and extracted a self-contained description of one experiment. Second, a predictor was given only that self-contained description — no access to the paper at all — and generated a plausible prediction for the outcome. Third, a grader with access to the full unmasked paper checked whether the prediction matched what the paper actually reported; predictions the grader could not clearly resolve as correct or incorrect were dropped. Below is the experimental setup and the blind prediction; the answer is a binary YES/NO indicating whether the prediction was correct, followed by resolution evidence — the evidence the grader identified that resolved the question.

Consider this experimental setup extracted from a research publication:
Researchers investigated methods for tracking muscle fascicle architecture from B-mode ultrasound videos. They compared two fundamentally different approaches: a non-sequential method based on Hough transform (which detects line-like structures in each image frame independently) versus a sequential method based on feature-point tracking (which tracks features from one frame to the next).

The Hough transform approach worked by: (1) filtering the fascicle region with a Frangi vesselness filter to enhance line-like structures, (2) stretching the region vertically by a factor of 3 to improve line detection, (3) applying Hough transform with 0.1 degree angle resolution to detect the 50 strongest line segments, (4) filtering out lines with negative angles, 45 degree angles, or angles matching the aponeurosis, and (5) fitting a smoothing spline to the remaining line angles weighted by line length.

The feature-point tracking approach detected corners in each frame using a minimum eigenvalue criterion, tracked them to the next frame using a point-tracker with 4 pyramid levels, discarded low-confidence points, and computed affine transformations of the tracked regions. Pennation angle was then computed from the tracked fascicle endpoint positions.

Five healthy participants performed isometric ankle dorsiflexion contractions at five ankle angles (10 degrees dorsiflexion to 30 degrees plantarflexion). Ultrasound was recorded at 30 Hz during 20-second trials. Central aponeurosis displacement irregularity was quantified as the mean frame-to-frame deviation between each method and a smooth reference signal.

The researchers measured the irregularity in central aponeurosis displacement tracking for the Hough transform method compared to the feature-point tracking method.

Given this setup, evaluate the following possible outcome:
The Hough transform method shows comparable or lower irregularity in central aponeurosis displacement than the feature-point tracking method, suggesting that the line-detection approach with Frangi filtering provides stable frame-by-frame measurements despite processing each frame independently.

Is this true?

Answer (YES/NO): NO